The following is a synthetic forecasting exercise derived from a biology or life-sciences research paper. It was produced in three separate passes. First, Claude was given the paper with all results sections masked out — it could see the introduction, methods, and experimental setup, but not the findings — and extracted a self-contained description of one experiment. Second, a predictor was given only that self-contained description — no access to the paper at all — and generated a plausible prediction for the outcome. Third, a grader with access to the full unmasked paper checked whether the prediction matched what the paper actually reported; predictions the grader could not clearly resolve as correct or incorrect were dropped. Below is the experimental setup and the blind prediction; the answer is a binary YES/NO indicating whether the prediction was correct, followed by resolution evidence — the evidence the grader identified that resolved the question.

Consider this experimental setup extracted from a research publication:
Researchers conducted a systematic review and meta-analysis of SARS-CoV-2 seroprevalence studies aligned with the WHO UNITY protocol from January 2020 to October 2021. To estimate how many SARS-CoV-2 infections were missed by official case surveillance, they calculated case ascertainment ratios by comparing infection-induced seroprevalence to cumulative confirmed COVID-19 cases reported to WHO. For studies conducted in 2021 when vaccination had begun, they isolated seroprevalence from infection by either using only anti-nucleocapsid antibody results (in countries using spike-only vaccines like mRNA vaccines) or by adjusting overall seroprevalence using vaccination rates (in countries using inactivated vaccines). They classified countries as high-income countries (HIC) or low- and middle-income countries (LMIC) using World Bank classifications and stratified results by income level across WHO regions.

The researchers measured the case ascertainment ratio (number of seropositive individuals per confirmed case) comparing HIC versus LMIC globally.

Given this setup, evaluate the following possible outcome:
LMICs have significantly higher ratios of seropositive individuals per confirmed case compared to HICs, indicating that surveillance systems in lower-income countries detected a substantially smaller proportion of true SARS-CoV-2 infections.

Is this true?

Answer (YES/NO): YES